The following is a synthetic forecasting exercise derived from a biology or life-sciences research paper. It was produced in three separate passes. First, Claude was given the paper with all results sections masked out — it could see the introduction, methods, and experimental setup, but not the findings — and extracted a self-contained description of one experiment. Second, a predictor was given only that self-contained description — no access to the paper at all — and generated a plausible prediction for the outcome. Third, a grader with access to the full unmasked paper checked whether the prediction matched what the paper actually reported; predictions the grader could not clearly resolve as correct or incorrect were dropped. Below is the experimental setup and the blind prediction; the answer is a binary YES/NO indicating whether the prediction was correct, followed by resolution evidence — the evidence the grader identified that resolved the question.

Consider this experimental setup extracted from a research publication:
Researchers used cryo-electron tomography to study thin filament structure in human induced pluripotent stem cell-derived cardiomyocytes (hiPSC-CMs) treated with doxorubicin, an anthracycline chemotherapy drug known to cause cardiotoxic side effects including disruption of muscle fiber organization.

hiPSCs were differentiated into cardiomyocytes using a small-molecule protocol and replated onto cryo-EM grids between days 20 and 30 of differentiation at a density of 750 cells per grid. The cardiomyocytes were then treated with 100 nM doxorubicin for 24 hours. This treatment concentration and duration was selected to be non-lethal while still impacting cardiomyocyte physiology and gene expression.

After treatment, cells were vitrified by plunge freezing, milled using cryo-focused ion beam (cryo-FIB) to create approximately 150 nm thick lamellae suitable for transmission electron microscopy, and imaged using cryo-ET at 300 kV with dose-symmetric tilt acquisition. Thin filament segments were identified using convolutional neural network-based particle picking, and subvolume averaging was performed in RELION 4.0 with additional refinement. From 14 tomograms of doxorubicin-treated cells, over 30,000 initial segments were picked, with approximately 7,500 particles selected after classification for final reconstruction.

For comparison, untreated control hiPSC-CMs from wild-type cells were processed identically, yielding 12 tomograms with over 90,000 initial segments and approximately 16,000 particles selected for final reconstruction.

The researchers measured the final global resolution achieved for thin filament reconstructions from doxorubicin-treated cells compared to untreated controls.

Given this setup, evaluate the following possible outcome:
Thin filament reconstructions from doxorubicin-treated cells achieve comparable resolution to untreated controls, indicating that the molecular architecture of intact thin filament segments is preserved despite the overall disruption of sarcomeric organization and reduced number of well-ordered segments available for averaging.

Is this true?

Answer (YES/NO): NO